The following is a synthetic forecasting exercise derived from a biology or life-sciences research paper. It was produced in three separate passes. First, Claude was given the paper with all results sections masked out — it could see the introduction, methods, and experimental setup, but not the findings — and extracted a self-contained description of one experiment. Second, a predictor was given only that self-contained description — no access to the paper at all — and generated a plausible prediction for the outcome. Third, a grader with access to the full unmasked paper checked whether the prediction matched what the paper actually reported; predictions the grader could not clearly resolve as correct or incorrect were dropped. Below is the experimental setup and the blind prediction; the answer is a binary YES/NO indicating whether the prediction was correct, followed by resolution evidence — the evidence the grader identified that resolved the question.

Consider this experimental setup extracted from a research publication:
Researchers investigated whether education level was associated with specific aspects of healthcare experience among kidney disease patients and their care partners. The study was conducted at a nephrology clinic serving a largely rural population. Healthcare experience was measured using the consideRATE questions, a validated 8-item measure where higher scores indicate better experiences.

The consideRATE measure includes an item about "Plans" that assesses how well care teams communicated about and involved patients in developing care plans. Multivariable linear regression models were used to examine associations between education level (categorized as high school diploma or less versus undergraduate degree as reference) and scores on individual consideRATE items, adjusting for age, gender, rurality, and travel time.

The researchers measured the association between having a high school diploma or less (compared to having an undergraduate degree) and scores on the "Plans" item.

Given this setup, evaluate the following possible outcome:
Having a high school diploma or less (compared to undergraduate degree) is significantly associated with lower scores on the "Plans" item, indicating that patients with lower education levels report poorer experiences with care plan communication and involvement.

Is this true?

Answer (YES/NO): YES